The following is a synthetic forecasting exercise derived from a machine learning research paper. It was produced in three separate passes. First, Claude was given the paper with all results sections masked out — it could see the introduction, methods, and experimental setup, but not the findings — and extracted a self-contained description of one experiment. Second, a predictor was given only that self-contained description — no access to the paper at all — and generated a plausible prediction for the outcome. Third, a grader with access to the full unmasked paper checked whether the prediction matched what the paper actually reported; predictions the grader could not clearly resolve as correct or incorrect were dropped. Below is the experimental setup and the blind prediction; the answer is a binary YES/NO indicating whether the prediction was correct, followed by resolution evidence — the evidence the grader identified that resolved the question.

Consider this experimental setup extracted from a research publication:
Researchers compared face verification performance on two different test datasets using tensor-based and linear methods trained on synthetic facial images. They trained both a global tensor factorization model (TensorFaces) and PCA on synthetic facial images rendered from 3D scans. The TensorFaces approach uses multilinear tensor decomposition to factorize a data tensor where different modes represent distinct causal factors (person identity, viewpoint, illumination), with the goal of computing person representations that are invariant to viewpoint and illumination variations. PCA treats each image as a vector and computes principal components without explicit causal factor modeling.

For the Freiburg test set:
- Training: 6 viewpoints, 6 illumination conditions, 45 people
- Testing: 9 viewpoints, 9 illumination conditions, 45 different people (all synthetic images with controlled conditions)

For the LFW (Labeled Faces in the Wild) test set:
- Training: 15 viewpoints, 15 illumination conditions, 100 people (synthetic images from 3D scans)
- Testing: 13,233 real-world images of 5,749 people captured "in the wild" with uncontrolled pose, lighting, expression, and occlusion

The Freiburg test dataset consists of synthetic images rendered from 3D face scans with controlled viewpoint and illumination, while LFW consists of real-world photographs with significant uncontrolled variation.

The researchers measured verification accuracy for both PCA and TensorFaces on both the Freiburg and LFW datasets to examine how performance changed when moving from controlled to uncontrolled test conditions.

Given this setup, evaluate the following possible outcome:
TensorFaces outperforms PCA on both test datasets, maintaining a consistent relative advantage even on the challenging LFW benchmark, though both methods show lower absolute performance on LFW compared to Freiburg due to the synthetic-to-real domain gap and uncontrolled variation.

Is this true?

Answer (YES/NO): NO